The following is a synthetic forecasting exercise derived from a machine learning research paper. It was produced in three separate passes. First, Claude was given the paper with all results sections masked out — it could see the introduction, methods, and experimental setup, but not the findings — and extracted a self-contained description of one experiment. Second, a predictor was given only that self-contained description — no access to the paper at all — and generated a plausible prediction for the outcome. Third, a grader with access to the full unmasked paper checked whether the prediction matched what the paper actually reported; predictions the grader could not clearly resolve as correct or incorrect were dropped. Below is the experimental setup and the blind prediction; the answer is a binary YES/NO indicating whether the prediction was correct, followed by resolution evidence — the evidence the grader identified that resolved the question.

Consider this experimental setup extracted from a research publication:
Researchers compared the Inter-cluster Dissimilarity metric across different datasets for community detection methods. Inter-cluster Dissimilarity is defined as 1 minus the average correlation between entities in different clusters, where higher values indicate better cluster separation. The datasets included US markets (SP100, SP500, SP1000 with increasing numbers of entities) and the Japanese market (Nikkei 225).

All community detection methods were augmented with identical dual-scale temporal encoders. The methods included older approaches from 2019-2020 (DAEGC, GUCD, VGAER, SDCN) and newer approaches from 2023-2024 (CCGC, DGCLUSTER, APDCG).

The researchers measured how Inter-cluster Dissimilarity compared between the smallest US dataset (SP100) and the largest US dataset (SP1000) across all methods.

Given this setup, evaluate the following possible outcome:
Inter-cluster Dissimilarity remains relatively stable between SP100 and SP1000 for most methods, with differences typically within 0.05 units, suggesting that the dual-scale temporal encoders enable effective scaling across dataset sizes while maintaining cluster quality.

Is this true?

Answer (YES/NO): NO